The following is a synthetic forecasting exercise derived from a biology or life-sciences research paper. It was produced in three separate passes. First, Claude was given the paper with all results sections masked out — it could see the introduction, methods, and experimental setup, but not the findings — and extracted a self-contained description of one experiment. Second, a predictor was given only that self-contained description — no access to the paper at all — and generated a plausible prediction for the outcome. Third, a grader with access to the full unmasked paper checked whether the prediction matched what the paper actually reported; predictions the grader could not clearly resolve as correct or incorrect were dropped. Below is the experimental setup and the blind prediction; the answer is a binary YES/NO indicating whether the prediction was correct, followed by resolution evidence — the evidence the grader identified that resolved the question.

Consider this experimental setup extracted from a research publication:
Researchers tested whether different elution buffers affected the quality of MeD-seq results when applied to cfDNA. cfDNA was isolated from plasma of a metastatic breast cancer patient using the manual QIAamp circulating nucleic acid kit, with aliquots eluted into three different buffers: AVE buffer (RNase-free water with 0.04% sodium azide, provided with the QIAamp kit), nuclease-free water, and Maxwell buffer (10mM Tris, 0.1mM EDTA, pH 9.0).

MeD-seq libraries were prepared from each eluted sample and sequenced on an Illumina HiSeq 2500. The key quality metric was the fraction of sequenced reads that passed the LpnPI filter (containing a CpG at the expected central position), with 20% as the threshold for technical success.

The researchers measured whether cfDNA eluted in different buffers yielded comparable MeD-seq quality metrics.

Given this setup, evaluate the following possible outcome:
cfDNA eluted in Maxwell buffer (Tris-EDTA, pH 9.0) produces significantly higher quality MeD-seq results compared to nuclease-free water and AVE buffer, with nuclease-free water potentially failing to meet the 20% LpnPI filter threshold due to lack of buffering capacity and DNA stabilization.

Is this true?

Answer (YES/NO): NO